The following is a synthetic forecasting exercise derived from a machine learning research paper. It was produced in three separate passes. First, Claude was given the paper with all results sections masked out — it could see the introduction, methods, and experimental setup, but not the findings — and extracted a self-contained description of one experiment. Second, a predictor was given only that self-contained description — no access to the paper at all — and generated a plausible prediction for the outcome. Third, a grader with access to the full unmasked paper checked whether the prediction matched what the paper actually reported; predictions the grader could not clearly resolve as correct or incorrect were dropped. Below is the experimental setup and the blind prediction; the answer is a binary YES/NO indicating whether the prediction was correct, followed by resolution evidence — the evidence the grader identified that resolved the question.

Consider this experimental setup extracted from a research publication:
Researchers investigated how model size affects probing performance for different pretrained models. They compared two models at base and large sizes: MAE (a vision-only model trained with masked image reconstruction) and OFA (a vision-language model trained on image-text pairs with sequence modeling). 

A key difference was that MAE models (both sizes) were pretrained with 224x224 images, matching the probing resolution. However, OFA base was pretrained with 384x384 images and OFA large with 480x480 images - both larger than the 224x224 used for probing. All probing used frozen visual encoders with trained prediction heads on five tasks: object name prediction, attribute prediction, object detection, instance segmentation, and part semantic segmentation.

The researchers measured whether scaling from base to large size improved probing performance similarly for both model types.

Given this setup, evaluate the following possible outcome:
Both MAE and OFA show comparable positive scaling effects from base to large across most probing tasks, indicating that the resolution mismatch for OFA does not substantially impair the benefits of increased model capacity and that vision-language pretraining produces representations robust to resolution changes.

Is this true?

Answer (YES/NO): NO